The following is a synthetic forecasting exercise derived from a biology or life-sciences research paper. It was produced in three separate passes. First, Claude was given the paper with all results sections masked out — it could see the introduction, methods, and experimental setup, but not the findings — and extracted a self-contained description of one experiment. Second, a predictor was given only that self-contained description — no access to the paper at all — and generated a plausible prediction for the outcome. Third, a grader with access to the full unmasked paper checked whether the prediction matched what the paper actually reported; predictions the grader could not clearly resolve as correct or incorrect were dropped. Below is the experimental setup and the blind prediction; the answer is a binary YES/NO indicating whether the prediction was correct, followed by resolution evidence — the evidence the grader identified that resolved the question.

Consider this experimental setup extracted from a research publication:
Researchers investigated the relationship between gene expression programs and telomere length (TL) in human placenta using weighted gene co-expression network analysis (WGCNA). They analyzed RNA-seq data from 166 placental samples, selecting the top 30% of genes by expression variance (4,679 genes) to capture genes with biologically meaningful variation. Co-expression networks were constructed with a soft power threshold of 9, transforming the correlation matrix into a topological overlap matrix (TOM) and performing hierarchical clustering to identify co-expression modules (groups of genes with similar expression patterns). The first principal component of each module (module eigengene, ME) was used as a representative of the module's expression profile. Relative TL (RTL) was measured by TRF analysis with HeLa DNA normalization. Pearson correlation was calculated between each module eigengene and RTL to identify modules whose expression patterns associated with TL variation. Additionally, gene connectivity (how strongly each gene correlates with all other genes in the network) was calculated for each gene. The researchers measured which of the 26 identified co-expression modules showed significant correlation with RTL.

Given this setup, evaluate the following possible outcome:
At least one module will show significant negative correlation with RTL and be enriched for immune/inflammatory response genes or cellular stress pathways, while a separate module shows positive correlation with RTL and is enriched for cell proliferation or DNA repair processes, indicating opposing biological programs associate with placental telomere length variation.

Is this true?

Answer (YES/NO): NO